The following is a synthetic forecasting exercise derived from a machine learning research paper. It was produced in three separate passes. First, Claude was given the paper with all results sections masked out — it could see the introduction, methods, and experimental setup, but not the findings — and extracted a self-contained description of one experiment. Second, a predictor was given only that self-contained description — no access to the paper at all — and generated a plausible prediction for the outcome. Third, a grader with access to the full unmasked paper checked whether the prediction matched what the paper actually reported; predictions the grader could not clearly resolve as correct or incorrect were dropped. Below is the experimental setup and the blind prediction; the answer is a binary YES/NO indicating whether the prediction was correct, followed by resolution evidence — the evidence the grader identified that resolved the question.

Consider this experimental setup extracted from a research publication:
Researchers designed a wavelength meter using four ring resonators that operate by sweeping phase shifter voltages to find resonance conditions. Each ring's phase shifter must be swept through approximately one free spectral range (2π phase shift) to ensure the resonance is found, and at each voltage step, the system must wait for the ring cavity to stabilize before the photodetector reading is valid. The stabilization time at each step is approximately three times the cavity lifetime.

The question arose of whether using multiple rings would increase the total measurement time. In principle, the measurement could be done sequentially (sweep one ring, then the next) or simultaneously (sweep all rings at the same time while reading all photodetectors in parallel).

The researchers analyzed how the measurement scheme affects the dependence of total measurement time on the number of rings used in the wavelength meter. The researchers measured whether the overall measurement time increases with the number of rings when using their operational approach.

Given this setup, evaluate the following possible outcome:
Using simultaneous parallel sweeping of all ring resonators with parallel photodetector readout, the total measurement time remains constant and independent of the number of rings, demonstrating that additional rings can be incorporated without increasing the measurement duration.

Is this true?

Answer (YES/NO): YES